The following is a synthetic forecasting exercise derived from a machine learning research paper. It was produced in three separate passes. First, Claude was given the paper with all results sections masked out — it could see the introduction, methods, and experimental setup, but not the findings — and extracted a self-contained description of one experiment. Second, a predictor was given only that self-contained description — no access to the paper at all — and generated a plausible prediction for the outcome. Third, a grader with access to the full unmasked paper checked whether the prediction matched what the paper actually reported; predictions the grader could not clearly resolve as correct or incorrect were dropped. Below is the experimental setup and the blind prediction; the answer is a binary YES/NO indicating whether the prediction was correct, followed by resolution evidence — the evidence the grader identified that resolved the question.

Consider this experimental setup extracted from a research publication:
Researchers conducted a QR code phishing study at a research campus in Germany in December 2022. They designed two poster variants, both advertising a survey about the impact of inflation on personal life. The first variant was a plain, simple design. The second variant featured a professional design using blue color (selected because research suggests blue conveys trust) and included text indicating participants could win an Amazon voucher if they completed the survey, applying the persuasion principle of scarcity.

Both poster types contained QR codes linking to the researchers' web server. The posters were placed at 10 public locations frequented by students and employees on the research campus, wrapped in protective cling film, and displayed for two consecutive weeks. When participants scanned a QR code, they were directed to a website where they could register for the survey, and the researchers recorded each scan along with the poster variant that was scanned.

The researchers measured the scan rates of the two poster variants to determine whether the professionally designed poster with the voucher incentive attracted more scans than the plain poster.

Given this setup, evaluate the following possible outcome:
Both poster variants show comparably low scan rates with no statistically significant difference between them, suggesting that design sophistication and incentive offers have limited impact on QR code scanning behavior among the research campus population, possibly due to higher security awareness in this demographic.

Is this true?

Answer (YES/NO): NO